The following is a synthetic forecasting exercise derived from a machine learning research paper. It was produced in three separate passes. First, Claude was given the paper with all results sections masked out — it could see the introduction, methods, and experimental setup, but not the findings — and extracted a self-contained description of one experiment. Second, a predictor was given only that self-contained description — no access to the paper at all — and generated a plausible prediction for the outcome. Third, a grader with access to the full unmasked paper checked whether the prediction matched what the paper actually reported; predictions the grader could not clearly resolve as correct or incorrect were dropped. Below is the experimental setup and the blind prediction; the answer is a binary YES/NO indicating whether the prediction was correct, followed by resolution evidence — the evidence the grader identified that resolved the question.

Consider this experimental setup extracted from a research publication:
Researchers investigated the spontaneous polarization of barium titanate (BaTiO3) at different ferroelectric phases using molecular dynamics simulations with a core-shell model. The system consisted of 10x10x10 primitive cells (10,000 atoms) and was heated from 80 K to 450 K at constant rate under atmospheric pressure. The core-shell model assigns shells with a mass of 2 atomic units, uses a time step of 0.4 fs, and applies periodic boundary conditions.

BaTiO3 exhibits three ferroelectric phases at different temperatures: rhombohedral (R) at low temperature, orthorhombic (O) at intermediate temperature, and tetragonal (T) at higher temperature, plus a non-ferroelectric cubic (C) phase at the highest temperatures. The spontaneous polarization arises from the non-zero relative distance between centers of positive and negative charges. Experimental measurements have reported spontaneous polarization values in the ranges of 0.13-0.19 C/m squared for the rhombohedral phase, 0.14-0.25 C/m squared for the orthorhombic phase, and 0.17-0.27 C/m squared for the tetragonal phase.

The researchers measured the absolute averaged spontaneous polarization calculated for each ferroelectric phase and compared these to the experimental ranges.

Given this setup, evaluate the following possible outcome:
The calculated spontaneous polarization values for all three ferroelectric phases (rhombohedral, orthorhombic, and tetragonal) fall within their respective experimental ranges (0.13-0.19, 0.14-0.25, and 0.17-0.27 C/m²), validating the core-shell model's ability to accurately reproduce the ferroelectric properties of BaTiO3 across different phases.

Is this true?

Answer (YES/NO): NO